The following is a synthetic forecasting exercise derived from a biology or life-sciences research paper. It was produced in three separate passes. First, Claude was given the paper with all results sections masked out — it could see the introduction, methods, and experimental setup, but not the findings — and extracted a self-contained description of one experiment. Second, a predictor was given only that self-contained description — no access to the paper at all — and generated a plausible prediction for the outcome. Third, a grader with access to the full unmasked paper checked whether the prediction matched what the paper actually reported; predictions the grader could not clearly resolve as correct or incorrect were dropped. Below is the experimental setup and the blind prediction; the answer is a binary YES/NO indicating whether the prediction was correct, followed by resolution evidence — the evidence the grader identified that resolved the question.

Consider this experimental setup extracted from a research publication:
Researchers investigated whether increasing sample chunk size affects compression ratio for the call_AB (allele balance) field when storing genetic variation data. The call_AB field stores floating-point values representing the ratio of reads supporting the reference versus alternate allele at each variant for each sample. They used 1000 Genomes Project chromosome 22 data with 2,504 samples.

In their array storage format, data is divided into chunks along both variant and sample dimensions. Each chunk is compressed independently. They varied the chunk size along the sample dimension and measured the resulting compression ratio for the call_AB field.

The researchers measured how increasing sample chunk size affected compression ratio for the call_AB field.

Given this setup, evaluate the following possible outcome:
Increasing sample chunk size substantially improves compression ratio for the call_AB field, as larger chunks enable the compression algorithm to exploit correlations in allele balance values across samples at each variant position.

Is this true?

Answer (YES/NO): NO